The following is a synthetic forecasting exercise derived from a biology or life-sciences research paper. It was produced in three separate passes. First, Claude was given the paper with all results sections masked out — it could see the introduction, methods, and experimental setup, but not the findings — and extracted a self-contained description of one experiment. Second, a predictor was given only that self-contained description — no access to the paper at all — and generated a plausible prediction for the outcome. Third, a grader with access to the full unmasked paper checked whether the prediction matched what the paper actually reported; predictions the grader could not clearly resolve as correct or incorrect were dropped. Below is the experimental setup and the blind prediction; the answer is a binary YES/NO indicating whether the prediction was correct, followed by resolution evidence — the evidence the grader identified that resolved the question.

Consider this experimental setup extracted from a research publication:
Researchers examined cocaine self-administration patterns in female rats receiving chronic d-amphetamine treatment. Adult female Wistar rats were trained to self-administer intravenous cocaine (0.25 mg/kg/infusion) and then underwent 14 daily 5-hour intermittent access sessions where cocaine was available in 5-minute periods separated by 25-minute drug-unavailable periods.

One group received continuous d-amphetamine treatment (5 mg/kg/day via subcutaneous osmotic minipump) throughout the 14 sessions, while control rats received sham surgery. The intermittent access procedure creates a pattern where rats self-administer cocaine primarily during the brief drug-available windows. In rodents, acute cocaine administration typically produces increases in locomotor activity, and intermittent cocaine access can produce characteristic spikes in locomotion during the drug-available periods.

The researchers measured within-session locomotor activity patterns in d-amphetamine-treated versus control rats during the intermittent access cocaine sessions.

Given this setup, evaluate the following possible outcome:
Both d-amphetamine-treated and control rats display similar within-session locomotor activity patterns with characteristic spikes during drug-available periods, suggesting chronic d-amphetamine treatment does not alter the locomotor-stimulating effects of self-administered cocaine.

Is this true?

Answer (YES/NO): NO